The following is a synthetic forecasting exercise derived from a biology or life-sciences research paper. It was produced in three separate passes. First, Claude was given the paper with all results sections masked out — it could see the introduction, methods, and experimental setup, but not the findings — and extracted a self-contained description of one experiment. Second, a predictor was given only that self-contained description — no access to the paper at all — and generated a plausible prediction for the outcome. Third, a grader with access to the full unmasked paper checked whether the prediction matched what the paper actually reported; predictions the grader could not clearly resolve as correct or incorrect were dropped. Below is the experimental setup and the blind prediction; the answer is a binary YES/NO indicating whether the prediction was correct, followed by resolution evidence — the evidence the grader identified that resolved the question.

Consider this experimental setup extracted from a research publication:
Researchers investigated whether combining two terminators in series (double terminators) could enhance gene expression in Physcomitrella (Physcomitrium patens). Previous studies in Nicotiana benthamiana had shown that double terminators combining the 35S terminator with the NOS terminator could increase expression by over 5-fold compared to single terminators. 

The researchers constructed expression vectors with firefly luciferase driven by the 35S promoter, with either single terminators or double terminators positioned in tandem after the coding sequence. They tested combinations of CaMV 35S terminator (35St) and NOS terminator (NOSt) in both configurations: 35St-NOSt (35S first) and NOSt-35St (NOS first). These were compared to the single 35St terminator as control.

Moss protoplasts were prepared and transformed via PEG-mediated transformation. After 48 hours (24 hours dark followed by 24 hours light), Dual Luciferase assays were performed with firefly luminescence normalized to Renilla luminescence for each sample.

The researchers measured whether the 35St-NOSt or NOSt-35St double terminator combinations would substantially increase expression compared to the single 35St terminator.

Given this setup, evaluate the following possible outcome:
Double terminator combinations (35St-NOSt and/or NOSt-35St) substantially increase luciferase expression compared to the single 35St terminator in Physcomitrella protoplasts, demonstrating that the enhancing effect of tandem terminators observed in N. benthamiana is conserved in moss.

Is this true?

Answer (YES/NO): NO